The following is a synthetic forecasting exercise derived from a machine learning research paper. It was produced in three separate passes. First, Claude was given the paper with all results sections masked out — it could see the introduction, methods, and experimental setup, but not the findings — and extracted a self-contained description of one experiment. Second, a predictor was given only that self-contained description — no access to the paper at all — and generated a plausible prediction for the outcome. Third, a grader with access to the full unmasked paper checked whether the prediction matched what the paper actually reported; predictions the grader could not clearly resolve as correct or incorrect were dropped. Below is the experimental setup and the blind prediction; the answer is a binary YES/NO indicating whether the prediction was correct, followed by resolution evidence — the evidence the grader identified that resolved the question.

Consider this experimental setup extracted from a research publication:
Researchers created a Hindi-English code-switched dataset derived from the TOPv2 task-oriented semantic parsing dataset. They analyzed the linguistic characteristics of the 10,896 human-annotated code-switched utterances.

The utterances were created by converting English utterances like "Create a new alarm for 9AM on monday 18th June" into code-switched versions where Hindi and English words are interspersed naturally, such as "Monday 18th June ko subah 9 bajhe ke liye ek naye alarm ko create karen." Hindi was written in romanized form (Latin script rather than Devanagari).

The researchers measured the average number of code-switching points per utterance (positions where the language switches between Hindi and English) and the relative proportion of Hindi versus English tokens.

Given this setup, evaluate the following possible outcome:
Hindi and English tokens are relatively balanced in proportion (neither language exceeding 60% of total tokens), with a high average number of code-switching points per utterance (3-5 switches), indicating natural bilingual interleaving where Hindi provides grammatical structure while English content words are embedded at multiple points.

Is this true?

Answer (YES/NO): YES